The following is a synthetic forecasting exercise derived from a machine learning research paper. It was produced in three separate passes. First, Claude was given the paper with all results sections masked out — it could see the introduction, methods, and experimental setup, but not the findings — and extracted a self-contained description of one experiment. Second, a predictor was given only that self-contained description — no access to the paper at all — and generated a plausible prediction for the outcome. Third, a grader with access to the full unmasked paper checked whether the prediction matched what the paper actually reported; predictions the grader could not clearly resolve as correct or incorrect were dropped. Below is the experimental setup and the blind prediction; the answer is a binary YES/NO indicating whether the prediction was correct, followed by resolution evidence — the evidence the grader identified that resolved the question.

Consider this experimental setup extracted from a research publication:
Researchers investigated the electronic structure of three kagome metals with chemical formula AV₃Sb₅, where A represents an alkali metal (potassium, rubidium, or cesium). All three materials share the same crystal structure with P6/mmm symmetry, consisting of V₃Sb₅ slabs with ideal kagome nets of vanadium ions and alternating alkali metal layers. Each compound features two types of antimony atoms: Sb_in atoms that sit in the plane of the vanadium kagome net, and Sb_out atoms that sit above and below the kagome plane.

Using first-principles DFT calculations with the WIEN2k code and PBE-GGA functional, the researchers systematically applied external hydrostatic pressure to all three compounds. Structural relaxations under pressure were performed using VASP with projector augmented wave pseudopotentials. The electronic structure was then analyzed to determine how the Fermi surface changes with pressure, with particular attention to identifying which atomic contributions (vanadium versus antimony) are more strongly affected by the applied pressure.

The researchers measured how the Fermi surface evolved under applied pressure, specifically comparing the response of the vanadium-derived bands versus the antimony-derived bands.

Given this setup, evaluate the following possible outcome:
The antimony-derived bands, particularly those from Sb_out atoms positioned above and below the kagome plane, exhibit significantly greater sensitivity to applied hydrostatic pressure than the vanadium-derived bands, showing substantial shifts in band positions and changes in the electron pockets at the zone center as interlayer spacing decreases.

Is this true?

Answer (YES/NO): YES